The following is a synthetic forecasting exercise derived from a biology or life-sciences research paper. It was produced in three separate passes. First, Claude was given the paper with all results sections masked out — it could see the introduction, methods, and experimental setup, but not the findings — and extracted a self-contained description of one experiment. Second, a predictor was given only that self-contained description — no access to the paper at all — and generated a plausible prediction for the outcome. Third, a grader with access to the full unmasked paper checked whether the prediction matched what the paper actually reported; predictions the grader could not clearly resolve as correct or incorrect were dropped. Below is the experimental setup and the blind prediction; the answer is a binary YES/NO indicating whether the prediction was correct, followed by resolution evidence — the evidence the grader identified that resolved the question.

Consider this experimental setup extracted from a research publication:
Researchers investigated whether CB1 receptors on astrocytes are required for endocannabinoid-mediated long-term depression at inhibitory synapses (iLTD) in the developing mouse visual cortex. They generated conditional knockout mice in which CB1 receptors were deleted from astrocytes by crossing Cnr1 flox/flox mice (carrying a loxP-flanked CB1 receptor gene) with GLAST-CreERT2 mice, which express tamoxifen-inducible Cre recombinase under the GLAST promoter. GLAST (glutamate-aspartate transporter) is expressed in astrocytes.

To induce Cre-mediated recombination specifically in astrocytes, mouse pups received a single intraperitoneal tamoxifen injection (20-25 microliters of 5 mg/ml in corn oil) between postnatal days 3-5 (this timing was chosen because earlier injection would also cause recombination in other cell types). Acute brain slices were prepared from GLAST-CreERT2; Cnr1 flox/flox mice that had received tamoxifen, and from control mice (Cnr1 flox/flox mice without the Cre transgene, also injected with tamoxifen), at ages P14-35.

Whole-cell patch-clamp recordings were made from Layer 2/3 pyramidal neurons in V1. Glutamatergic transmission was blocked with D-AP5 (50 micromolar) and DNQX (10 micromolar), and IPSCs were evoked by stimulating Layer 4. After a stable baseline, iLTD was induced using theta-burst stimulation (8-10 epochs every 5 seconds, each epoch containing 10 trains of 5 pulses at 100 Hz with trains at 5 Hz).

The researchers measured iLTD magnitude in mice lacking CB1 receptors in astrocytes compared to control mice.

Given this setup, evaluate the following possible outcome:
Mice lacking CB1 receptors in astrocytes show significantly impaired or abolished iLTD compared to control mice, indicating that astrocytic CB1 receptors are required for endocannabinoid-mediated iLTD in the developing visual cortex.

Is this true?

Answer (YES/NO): NO